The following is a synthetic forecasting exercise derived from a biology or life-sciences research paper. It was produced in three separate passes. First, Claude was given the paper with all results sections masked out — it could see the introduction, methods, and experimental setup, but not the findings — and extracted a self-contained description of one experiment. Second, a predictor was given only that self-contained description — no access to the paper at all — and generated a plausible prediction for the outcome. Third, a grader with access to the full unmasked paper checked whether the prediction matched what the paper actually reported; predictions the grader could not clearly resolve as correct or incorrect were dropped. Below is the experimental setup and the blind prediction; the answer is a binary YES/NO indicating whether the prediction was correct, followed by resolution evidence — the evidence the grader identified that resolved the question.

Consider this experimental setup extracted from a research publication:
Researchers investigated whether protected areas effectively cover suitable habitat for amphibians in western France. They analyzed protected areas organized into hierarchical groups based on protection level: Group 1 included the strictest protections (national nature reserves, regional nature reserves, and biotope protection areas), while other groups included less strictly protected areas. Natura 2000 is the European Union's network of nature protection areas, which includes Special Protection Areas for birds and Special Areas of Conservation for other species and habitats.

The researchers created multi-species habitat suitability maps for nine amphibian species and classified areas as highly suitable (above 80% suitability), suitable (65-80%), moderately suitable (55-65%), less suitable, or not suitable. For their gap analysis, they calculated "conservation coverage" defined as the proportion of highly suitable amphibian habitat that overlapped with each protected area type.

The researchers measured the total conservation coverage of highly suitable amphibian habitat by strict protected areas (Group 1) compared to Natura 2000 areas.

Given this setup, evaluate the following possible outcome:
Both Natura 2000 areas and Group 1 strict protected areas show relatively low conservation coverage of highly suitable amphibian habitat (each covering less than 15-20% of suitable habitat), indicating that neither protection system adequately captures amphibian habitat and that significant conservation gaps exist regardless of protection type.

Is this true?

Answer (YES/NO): YES